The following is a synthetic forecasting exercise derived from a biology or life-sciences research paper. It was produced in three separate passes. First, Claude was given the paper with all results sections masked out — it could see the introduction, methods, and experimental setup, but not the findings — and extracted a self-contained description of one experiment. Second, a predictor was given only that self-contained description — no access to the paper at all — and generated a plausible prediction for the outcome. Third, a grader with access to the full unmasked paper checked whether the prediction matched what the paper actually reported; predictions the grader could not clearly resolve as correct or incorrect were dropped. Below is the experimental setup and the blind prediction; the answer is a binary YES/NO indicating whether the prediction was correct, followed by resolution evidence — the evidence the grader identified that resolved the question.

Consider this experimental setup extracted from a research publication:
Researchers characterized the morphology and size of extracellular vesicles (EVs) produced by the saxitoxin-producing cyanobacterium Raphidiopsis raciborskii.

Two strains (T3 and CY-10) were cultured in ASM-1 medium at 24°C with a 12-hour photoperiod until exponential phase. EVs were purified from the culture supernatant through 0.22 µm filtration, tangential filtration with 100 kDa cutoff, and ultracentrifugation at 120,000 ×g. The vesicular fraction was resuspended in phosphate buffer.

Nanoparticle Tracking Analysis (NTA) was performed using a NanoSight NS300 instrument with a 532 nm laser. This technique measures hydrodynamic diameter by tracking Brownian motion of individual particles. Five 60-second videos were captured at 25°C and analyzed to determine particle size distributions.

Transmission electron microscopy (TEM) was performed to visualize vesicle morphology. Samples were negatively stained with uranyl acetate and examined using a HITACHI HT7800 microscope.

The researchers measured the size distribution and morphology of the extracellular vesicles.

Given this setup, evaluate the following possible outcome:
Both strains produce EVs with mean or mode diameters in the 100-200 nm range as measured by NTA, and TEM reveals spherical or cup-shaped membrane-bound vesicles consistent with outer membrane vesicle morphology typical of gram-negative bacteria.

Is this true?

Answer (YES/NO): NO